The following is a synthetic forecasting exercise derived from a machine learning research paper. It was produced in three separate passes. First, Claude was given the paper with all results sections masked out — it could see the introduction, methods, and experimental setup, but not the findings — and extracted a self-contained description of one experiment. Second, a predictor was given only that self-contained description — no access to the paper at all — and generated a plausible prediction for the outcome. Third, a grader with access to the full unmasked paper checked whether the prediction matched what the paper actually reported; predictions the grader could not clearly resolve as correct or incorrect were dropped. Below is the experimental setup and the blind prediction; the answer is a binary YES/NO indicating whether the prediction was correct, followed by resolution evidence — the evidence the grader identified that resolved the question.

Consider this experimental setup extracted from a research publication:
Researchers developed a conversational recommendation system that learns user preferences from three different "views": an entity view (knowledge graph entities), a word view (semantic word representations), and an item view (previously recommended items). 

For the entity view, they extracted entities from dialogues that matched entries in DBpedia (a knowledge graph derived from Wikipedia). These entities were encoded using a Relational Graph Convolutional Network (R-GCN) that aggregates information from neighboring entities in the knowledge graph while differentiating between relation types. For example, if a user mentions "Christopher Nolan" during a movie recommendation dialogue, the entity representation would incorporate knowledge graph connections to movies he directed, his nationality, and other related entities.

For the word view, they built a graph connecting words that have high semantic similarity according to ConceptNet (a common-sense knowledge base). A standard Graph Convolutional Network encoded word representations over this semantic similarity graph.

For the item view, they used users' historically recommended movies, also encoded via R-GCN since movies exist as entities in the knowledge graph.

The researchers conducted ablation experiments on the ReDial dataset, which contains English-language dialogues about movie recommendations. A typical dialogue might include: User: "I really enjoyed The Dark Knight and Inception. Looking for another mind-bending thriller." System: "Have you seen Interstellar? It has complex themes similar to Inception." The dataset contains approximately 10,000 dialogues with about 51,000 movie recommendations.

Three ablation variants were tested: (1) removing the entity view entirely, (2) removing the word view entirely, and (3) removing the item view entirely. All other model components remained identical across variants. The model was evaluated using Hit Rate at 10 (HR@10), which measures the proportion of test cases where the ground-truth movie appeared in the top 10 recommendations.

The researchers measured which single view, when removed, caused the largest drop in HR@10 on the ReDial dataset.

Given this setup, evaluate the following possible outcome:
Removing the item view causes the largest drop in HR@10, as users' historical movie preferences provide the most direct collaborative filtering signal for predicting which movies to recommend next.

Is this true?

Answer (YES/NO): NO